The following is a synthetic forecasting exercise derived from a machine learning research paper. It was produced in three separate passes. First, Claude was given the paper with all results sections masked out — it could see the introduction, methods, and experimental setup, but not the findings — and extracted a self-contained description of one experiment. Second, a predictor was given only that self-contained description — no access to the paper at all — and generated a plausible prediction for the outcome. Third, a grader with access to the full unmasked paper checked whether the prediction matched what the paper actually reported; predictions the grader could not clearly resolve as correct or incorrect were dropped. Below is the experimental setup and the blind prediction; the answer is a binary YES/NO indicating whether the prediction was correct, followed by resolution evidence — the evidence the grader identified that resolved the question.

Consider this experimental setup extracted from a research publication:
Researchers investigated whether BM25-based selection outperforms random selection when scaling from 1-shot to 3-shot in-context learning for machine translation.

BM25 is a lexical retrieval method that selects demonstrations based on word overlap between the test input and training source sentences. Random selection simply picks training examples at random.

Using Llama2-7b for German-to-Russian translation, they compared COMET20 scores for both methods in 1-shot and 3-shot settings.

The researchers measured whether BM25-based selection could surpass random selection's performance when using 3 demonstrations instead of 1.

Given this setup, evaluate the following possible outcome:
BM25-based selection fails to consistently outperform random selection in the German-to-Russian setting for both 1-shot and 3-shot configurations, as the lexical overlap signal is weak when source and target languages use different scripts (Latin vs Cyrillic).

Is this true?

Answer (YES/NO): YES